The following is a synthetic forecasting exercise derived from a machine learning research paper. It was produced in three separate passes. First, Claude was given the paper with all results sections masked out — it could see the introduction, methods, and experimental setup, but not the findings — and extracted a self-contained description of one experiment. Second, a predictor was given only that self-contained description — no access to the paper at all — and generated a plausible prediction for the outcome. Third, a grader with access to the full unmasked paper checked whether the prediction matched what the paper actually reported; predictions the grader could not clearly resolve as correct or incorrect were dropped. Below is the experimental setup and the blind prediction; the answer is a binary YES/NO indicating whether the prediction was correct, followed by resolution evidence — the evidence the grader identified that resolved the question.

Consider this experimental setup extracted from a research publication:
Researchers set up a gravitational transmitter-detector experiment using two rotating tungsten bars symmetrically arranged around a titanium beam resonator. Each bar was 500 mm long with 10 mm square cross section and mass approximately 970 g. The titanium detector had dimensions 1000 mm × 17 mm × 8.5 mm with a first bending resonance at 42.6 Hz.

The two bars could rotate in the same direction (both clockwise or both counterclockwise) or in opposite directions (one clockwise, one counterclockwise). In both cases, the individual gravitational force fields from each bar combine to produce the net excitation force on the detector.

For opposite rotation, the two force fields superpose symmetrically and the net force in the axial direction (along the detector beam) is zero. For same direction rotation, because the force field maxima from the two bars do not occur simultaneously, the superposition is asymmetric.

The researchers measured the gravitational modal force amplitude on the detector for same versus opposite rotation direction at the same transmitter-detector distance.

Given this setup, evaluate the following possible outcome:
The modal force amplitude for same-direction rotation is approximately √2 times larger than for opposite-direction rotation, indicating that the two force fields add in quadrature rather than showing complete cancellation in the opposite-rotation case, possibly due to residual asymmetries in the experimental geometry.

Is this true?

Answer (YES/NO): NO